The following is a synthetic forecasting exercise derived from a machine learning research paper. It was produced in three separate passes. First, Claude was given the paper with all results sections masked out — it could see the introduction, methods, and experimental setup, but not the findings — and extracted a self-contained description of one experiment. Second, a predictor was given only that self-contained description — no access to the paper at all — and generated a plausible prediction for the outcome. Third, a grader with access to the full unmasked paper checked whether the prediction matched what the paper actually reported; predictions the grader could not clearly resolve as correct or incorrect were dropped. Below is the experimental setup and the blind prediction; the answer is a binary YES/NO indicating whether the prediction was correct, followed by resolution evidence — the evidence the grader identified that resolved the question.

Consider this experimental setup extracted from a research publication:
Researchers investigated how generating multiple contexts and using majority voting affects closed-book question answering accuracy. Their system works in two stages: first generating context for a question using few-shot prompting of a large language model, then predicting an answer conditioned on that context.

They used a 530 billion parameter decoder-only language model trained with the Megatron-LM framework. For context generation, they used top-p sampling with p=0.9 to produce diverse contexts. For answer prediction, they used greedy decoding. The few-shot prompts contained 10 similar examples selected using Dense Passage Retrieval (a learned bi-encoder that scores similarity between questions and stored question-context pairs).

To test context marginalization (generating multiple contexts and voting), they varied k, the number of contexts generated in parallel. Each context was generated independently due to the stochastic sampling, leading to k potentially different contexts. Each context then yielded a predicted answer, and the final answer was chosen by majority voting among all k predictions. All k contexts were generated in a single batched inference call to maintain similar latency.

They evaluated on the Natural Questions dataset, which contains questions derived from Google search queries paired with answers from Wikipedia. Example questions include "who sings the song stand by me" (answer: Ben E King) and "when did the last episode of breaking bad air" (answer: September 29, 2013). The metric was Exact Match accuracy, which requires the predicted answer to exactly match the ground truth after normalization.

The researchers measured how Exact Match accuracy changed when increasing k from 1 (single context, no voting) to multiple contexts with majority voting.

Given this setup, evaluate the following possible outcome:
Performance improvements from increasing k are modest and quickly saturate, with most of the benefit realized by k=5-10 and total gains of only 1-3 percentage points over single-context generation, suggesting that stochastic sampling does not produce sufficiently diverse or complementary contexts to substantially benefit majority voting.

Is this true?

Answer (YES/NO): NO